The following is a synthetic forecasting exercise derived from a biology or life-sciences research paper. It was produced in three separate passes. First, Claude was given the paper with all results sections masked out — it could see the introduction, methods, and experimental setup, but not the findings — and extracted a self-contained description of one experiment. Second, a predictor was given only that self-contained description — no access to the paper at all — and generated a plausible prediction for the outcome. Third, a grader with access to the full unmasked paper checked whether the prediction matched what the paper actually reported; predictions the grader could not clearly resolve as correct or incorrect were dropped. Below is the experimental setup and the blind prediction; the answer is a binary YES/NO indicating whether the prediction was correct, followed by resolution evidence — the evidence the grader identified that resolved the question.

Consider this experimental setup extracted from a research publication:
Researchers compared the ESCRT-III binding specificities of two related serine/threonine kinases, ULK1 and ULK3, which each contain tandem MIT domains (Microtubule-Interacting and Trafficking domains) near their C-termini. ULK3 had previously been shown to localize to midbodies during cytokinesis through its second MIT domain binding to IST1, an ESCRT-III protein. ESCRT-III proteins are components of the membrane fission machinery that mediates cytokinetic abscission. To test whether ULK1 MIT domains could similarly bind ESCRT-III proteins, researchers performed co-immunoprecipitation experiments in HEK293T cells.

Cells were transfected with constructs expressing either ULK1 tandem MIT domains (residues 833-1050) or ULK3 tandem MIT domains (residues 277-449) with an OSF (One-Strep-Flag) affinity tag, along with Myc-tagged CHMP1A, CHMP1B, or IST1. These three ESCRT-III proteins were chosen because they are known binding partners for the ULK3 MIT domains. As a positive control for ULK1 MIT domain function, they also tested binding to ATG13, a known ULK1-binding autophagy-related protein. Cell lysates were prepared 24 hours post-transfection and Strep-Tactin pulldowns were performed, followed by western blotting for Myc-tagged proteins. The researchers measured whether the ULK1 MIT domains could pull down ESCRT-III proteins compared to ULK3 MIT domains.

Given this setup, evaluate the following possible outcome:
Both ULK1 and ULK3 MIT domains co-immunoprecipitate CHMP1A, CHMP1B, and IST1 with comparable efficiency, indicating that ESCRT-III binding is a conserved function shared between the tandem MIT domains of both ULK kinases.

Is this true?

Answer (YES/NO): NO